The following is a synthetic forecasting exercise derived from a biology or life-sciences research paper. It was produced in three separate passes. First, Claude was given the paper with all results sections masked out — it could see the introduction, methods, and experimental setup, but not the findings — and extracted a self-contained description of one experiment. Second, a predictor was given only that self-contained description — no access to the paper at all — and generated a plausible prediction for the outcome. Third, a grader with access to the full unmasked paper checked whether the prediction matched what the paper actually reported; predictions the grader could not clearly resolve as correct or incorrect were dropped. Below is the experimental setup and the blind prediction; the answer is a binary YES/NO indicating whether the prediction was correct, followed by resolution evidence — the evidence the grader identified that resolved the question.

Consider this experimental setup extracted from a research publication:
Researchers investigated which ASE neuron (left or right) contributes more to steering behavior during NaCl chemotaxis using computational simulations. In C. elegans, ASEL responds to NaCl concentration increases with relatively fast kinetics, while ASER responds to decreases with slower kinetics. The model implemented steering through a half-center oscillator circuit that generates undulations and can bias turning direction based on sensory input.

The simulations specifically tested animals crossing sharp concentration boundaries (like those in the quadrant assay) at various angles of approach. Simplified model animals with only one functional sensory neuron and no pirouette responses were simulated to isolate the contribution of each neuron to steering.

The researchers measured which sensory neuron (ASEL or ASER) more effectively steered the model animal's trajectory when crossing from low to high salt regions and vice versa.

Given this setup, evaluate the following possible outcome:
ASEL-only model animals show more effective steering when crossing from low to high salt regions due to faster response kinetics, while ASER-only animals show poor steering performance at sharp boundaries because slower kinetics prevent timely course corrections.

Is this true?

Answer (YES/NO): YES